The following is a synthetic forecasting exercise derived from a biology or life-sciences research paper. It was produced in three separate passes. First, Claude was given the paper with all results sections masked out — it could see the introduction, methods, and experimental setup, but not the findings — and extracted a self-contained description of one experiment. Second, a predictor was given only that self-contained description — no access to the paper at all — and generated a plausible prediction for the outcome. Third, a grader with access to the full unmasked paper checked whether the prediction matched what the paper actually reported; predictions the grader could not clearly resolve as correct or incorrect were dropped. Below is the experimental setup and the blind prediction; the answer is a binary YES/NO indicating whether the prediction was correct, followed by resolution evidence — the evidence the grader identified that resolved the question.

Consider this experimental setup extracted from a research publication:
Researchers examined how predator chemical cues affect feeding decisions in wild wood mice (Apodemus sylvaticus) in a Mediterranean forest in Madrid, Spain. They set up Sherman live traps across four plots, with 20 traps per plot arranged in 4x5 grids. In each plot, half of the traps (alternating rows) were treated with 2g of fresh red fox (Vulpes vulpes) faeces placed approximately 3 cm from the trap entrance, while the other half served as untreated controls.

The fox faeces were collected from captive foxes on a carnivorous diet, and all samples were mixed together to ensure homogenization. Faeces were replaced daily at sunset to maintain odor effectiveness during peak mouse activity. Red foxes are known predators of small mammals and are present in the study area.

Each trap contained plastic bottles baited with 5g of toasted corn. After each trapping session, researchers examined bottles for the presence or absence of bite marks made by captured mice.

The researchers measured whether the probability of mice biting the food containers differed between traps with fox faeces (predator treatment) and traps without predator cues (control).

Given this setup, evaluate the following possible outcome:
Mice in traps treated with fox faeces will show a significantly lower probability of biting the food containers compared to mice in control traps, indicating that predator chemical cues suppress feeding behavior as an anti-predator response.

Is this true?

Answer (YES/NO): NO